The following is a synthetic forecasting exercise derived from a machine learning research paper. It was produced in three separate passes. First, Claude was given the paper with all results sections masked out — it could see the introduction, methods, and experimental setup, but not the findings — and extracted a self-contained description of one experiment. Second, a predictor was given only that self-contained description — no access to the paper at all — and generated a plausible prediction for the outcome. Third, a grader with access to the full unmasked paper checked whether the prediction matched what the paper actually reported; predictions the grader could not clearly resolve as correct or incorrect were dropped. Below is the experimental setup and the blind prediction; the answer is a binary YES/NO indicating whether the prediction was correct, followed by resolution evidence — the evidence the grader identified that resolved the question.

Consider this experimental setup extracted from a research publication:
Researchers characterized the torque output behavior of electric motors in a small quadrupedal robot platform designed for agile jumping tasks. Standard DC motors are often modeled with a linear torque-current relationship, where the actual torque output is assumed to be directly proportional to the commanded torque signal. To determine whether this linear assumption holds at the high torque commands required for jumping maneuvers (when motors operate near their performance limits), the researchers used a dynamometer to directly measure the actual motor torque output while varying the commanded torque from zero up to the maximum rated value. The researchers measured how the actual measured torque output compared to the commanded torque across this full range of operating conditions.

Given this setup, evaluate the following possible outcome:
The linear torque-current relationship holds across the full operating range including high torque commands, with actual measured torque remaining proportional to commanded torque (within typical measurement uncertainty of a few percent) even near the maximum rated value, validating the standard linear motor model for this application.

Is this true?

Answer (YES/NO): NO